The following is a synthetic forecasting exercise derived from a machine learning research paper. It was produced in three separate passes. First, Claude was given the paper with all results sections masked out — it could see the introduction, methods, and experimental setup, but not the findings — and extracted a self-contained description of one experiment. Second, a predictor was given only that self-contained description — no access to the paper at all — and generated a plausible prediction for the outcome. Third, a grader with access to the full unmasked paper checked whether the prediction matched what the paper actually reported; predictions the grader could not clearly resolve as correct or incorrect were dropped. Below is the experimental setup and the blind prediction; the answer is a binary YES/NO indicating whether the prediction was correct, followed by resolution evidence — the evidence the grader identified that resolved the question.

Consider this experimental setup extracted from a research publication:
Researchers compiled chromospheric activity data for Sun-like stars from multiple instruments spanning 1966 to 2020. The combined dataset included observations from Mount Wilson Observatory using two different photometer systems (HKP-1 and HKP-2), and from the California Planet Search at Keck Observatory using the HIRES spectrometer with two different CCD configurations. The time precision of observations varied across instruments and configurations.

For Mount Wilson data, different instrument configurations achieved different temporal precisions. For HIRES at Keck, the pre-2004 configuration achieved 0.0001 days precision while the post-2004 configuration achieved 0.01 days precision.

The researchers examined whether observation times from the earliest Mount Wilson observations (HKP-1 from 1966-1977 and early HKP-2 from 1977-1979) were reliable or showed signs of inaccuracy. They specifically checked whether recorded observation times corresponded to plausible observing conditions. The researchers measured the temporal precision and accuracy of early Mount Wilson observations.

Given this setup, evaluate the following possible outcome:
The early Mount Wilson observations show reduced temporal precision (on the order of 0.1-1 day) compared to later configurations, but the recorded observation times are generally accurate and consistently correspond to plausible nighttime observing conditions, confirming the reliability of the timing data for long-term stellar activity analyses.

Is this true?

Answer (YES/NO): NO